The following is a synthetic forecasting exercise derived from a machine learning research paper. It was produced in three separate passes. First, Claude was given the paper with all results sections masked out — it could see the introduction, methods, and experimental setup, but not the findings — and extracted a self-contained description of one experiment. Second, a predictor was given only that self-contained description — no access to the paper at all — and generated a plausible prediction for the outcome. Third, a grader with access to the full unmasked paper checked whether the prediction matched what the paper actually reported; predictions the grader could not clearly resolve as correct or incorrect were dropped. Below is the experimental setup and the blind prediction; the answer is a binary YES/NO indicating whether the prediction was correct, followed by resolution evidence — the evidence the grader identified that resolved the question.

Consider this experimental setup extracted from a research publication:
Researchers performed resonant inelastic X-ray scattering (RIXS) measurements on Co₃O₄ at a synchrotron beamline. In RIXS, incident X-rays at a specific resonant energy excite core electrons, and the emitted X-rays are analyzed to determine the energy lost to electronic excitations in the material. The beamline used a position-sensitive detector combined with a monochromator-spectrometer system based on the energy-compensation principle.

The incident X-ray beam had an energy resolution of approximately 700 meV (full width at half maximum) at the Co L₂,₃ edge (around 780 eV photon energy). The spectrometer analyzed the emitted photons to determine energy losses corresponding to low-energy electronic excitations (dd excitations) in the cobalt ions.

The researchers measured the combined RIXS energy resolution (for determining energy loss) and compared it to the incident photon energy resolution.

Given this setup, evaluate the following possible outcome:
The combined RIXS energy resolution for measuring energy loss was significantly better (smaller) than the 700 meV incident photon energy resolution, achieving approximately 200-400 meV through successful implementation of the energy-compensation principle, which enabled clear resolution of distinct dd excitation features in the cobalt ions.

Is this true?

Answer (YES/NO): NO